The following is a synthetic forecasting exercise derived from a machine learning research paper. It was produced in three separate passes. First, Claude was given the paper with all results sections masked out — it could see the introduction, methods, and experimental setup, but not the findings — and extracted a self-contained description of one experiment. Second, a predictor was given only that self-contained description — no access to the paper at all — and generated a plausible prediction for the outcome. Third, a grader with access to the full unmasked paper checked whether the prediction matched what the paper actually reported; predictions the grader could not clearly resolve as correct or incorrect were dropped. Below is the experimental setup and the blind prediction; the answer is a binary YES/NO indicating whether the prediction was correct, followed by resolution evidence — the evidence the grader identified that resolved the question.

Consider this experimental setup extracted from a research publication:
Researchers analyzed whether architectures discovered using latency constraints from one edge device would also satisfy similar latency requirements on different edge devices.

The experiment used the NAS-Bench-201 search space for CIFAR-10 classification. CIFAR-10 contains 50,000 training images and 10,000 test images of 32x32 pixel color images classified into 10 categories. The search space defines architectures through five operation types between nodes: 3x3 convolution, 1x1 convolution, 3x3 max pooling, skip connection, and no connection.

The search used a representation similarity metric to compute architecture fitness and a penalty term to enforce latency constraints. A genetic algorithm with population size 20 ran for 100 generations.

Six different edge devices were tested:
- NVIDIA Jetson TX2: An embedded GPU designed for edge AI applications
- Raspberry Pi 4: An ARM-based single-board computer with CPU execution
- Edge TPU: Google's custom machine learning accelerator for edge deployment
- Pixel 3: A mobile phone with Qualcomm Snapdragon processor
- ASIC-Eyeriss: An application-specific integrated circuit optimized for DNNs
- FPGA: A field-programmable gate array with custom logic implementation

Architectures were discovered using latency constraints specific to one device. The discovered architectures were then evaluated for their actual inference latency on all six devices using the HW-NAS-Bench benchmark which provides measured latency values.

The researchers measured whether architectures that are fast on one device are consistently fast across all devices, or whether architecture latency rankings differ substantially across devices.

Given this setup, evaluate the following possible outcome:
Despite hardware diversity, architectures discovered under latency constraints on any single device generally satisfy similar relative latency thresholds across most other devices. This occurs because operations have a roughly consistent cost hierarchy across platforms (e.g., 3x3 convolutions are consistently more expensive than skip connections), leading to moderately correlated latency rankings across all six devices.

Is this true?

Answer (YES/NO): NO